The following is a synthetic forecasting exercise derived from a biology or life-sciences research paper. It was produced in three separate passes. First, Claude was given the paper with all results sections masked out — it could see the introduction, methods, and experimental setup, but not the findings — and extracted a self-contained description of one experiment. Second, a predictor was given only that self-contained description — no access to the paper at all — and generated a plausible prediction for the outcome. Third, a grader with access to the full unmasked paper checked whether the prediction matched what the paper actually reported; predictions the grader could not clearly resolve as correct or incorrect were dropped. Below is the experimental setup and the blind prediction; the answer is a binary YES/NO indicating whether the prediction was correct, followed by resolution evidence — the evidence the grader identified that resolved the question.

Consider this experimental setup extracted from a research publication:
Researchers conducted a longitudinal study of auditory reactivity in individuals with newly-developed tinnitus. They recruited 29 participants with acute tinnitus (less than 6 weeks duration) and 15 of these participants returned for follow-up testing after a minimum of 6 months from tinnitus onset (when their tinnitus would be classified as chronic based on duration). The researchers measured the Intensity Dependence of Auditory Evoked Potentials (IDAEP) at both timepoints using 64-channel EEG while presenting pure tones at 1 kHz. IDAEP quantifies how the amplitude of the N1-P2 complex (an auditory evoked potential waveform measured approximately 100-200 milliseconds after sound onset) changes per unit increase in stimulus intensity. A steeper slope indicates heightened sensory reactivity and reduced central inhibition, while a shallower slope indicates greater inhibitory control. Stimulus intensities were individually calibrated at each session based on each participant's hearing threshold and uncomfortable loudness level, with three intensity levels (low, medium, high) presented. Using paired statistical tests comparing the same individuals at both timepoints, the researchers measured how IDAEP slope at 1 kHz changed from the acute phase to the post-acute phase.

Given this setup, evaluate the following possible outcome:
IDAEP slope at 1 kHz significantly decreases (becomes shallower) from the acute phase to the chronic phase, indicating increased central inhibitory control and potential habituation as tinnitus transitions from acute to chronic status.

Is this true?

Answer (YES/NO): YES